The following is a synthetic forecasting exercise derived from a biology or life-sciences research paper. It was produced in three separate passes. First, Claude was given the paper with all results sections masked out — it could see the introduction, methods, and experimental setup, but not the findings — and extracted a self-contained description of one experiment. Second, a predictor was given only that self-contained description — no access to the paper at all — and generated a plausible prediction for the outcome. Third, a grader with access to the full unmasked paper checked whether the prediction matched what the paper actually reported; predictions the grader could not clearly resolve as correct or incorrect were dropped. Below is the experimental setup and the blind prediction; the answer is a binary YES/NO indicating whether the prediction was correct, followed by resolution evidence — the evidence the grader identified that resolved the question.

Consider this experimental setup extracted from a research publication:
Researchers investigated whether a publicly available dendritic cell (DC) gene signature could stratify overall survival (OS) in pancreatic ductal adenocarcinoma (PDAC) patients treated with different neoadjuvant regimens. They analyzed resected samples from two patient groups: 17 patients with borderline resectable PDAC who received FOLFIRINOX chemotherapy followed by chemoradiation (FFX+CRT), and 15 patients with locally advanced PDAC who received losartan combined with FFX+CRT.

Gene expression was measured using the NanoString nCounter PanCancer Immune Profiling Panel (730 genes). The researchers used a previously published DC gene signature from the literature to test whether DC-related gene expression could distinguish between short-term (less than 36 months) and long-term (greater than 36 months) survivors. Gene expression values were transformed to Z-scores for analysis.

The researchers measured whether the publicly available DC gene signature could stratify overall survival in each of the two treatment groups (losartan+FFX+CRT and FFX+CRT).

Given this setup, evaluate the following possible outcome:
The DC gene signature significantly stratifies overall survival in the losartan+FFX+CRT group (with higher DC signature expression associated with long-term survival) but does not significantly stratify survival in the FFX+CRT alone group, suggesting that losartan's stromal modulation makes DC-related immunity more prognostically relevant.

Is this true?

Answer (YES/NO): NO